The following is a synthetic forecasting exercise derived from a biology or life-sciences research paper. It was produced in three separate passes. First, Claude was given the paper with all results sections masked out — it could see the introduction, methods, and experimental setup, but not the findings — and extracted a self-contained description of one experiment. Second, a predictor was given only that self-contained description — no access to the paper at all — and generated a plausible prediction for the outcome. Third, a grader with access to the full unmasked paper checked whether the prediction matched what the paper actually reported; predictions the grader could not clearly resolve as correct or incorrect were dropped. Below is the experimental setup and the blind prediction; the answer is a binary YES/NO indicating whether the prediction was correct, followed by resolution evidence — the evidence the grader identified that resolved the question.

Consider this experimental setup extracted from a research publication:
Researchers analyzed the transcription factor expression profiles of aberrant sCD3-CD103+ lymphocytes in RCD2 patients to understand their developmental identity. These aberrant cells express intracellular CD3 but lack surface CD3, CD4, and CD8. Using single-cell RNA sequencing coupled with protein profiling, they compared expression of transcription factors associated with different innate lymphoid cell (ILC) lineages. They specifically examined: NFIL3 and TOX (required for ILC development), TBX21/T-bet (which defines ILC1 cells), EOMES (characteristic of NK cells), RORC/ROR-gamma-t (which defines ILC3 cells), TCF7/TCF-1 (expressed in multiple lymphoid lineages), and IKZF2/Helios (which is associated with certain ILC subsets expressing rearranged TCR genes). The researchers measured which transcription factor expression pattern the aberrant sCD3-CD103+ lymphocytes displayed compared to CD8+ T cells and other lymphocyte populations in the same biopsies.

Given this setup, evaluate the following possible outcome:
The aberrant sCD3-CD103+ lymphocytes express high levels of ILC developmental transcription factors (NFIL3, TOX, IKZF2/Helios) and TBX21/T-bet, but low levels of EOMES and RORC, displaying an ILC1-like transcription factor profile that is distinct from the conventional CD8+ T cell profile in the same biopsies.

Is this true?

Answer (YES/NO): YES